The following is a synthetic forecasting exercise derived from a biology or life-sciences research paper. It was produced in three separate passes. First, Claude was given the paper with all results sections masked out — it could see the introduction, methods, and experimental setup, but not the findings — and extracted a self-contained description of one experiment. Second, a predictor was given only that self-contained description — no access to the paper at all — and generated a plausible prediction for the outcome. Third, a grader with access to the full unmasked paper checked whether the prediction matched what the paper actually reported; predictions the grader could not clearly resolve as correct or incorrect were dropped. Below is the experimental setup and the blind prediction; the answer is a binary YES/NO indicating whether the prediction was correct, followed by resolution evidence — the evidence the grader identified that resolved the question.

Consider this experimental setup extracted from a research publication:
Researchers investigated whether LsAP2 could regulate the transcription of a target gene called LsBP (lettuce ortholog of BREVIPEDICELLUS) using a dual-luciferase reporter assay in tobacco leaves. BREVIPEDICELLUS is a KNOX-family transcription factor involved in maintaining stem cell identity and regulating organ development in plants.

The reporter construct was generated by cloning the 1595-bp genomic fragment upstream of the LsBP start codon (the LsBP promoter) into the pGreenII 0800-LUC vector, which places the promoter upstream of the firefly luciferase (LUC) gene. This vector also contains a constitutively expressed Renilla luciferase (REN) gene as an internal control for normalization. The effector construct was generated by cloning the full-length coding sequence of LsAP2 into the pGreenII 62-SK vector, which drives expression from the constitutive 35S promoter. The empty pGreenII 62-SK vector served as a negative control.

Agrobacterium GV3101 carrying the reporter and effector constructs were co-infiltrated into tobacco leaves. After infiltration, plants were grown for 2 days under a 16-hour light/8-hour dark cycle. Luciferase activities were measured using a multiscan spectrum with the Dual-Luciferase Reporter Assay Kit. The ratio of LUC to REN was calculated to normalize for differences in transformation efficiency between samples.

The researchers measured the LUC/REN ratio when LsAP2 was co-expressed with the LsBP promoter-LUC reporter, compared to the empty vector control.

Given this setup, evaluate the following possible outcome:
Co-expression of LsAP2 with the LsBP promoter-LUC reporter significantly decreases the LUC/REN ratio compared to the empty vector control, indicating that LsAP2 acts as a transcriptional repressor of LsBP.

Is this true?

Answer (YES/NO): NO